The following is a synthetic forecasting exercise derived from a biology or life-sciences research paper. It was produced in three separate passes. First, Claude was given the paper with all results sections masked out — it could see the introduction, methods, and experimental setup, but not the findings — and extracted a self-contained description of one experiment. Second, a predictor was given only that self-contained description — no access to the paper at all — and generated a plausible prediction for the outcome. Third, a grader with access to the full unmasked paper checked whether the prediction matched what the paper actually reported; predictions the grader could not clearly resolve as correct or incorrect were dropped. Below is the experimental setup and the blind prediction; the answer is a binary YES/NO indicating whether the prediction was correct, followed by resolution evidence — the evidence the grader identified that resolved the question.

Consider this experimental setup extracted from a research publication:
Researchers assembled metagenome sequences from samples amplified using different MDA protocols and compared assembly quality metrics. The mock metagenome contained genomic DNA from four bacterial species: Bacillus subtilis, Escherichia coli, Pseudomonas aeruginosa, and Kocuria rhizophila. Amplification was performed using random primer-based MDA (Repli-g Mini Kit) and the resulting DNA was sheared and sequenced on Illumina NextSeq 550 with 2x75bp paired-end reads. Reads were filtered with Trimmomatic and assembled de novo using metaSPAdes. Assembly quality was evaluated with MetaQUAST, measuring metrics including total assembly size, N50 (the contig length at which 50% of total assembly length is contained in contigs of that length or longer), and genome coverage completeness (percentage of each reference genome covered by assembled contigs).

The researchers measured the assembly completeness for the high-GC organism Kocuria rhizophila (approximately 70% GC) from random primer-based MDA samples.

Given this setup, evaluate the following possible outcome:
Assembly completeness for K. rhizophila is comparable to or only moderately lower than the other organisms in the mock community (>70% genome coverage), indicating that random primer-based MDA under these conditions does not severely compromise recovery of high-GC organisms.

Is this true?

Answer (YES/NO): NO